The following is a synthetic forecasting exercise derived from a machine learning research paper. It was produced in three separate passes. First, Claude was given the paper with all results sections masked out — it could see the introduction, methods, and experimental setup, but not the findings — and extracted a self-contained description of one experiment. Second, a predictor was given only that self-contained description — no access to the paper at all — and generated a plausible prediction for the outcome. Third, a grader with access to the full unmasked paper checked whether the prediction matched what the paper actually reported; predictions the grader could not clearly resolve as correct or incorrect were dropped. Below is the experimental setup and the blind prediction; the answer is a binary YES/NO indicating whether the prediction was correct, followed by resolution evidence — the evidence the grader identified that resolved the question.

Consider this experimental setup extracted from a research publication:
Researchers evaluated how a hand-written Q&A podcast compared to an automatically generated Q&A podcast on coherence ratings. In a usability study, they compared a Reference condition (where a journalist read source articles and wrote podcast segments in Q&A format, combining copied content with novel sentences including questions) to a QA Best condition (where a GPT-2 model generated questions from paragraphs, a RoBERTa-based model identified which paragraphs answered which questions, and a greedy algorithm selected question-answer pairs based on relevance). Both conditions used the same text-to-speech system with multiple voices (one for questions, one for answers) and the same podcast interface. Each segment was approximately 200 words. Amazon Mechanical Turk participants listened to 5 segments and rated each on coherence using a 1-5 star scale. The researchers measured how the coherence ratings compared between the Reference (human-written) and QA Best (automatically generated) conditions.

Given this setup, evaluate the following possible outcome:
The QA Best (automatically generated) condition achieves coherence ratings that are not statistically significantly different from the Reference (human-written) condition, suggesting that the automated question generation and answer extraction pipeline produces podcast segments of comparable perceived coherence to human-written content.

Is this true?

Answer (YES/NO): NO